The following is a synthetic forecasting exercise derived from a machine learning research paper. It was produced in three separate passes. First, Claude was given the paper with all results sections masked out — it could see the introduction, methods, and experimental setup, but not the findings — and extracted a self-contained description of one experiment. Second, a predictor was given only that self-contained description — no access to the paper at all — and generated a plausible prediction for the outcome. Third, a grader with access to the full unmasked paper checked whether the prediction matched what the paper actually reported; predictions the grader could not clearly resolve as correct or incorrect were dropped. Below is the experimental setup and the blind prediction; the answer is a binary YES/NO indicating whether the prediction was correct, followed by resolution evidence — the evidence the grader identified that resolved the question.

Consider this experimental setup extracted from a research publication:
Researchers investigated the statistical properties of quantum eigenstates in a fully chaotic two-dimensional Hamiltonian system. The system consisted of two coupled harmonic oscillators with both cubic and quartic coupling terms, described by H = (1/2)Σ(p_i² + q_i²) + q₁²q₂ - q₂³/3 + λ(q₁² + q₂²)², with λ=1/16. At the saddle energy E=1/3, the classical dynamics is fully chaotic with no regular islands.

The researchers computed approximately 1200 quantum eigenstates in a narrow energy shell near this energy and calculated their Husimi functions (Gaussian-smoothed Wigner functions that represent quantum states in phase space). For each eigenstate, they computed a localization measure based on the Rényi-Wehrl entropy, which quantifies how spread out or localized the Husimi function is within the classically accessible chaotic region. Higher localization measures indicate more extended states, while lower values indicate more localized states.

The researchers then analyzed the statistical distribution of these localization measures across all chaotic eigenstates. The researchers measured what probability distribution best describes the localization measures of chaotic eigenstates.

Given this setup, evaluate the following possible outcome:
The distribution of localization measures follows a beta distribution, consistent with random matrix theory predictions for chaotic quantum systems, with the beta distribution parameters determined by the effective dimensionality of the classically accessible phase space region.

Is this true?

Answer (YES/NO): NO